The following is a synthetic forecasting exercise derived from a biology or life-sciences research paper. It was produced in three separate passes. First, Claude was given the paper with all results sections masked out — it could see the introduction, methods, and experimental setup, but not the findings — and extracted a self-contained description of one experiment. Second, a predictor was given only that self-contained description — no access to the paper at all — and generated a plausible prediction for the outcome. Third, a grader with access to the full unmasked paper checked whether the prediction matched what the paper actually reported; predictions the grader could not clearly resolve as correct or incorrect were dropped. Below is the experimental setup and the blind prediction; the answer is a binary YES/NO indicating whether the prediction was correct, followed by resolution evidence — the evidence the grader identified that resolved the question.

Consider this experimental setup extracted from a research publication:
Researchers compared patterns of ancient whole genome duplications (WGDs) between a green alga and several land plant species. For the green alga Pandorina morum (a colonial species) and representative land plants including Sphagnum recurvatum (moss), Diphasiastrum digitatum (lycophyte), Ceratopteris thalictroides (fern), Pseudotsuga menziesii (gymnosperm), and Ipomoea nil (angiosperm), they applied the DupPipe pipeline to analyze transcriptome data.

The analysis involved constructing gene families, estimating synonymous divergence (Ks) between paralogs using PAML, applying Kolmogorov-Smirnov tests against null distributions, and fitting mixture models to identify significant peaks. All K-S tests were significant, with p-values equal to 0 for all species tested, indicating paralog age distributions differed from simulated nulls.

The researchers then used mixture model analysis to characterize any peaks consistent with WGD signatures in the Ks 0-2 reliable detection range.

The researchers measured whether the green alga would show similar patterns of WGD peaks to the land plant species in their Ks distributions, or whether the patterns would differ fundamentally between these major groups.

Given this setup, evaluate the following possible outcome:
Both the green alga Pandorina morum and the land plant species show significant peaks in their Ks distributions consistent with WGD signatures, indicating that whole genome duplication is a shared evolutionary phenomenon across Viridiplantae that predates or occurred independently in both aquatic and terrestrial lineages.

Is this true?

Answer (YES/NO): NO